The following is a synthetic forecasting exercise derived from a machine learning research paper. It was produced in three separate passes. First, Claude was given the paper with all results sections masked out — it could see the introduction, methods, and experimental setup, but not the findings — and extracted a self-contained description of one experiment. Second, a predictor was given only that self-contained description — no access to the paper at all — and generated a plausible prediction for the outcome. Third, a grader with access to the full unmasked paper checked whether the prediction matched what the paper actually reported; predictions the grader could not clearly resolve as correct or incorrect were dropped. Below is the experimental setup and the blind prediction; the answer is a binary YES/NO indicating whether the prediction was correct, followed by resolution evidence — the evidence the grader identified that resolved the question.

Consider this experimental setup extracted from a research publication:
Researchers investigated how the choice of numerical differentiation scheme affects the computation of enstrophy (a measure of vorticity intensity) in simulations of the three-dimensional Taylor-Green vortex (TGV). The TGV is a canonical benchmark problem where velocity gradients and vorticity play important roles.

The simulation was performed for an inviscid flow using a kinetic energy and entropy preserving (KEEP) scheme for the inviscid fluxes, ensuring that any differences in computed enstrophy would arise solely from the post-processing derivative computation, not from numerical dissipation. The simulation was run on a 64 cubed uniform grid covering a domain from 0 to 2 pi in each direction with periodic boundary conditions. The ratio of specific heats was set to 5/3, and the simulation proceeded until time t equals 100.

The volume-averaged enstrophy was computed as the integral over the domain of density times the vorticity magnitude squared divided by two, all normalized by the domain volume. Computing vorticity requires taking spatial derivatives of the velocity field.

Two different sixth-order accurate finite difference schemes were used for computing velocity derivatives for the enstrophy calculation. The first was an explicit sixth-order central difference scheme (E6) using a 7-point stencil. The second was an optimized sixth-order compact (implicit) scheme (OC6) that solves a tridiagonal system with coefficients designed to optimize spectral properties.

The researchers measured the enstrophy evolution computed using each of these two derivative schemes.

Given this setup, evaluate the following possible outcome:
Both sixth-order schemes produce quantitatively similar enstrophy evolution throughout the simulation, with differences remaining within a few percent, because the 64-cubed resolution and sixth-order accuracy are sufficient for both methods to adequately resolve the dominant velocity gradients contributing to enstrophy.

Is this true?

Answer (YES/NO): NO